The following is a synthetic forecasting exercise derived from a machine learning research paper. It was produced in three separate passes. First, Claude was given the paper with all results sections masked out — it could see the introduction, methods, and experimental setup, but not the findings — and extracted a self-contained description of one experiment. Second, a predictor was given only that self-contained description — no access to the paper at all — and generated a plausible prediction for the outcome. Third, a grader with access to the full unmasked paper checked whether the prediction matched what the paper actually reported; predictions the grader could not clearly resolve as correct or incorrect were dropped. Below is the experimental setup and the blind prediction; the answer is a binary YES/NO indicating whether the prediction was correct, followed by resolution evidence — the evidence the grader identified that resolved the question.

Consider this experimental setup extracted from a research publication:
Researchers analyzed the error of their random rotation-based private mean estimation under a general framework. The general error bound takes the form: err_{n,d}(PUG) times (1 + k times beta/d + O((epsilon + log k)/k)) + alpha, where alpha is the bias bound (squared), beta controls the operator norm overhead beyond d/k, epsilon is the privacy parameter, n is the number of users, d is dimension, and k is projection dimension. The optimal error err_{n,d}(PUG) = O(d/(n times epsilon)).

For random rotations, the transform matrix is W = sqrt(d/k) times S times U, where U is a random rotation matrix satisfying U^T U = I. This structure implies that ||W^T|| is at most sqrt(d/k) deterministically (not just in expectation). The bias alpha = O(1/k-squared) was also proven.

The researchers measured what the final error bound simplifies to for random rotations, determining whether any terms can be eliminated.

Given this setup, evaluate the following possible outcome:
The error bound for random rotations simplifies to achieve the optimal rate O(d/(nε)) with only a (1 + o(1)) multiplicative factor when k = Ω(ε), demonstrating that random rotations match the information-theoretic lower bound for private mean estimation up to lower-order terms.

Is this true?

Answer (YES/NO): NO